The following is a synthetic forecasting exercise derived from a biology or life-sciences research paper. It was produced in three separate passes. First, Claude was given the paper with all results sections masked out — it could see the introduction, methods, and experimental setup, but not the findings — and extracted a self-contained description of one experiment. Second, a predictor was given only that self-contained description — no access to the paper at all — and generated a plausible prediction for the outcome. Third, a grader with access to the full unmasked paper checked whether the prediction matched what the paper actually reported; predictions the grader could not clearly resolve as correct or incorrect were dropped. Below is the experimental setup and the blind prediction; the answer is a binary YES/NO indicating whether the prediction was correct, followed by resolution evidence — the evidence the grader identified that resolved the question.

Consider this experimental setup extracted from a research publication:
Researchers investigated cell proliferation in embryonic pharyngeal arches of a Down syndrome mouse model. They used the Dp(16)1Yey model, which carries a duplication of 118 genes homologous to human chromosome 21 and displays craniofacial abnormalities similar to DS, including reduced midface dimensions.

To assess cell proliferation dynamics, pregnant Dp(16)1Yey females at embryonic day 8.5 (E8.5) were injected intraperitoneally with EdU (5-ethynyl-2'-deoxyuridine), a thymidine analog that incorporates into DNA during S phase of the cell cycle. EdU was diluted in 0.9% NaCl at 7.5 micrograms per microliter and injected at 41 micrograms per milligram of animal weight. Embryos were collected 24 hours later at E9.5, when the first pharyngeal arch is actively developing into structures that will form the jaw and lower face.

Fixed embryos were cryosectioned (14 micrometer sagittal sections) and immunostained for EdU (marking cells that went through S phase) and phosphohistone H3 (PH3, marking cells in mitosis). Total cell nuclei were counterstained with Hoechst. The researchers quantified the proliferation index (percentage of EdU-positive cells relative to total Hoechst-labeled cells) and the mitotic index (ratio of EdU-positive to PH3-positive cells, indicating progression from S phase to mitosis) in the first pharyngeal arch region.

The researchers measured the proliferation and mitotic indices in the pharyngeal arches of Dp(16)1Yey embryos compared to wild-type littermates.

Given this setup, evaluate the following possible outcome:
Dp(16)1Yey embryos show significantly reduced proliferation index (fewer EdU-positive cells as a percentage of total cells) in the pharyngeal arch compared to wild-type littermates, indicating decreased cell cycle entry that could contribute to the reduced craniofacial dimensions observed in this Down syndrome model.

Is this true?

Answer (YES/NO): YES